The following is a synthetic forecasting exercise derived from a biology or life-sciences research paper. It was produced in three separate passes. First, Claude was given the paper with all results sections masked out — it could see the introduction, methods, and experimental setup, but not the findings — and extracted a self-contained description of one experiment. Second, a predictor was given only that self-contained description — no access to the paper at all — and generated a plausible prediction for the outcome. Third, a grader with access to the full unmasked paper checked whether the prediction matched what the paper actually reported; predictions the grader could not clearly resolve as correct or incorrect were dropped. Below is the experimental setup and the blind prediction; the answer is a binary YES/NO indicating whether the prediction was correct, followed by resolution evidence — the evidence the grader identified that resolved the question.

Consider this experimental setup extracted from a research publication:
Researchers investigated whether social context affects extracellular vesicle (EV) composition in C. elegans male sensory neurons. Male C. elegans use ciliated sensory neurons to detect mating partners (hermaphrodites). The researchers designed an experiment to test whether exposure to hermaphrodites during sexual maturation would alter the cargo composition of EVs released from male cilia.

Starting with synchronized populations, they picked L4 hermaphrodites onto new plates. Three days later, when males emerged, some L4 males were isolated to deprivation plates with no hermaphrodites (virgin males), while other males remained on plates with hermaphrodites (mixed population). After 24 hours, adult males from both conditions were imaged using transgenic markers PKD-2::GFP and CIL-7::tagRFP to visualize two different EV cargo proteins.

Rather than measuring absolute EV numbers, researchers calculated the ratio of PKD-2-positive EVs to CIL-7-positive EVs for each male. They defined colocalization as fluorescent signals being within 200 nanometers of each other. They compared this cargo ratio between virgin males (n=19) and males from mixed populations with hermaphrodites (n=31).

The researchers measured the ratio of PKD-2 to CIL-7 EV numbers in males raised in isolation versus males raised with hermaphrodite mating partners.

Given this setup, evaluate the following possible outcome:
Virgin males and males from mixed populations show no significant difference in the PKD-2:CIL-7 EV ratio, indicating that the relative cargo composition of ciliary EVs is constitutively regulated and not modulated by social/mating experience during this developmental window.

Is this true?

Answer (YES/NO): NO